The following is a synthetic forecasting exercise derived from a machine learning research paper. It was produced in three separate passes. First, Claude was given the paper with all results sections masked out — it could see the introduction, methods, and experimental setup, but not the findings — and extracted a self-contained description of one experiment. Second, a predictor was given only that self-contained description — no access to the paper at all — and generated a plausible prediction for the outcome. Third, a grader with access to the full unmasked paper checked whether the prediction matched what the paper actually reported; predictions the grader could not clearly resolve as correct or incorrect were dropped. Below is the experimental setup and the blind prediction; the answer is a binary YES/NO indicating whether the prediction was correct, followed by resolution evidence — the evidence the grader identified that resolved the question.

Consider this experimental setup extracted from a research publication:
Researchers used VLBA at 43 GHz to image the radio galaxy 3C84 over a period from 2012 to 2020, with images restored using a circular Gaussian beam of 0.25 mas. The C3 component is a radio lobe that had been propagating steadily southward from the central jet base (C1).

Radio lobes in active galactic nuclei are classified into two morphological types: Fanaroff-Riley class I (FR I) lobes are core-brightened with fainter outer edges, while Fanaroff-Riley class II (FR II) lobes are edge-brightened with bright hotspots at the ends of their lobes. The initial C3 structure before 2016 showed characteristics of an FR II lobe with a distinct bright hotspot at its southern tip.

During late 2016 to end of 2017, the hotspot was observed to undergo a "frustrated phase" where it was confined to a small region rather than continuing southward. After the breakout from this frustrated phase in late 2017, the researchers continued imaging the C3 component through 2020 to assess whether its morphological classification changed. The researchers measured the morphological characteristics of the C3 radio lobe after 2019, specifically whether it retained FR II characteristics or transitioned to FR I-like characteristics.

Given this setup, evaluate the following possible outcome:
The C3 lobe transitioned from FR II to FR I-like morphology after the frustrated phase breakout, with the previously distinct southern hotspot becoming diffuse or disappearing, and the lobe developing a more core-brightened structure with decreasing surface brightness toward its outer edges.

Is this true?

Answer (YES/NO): YES